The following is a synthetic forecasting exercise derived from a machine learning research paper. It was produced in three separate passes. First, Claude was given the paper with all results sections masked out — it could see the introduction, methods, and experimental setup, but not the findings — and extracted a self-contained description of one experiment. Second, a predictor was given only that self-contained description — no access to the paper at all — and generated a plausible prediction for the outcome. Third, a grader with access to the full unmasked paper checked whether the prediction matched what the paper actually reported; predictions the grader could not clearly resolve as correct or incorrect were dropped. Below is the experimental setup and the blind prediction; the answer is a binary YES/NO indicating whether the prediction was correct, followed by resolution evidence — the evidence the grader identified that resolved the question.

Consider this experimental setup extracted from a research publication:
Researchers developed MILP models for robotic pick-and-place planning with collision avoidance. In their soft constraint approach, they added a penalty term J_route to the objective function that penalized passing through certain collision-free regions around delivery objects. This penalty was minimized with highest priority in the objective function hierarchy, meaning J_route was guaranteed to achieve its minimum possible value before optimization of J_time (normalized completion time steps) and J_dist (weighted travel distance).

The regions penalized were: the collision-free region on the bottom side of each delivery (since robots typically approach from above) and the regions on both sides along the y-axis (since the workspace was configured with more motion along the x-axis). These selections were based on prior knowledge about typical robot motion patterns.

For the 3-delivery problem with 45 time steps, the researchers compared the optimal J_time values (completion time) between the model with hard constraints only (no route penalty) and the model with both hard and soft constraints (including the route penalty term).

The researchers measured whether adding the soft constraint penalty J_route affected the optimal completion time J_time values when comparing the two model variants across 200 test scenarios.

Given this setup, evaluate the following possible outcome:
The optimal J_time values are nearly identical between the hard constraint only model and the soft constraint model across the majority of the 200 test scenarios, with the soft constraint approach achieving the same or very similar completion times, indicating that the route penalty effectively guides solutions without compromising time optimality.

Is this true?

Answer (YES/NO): NO